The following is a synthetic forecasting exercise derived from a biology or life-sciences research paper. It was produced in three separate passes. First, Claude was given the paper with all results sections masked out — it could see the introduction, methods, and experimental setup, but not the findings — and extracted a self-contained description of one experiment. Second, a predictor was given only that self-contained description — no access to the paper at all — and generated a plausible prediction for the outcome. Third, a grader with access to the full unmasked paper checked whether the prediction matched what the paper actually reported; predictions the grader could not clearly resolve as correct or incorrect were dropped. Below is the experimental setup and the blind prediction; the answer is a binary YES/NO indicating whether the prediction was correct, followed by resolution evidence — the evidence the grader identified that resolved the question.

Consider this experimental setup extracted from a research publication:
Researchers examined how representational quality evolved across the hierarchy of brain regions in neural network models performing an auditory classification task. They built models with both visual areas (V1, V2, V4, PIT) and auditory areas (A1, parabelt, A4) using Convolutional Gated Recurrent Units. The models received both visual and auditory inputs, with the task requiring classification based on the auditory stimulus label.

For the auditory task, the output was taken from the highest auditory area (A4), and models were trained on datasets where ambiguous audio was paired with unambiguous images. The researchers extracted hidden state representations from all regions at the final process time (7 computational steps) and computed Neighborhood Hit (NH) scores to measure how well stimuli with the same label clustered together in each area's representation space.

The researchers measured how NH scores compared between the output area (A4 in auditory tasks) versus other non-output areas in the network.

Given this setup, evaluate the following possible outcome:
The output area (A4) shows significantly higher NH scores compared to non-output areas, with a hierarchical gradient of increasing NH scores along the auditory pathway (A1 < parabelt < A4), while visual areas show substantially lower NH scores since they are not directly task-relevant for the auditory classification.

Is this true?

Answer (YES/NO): NO